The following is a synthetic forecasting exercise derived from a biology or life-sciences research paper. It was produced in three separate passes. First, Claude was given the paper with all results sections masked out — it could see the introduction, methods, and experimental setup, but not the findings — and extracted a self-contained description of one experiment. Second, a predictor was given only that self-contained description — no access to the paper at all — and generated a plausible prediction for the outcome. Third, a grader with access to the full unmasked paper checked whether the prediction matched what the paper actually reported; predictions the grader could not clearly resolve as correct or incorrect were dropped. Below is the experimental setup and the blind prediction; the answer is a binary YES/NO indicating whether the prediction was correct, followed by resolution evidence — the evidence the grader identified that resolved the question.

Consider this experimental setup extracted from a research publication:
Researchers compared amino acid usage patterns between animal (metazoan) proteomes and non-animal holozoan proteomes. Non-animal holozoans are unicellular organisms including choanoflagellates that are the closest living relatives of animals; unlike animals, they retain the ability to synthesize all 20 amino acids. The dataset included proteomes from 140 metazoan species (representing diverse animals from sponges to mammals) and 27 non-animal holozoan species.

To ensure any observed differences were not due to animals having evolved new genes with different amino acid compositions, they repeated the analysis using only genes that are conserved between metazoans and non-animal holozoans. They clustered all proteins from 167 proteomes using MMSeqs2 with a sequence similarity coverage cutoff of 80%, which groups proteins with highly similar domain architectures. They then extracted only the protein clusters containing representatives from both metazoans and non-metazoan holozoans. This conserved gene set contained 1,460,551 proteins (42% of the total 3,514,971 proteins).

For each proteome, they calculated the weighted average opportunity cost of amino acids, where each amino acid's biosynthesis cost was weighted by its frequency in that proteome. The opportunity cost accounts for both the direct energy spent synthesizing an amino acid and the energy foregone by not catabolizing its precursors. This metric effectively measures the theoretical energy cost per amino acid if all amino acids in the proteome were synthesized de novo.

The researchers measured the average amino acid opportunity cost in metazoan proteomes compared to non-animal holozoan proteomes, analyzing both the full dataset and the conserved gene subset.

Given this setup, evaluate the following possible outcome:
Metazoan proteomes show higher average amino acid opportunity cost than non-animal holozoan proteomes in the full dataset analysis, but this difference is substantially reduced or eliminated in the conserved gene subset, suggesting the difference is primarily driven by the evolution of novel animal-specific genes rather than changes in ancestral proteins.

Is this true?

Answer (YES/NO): NO